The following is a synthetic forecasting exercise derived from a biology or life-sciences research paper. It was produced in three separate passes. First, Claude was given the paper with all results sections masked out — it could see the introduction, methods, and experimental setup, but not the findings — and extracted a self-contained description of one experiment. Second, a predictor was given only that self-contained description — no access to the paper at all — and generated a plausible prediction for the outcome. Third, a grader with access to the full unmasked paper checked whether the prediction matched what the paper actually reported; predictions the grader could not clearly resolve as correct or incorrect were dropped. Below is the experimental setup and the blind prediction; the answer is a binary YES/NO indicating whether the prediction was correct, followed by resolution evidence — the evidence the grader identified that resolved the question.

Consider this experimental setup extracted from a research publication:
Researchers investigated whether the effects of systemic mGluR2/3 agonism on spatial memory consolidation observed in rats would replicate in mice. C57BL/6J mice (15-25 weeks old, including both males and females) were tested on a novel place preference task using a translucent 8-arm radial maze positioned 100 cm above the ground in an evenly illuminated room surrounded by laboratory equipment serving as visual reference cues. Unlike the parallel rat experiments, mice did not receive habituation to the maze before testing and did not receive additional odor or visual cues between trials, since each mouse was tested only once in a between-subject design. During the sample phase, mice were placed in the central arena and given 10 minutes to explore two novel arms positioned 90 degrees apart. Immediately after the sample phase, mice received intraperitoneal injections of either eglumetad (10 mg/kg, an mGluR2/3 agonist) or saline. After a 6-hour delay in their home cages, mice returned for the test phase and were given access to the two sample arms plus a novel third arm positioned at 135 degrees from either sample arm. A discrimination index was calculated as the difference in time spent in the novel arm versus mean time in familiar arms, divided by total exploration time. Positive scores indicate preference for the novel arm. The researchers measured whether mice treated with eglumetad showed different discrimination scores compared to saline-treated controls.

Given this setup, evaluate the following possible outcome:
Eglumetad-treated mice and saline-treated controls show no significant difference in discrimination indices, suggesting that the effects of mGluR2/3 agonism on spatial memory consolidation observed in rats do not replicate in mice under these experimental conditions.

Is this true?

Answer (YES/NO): NO